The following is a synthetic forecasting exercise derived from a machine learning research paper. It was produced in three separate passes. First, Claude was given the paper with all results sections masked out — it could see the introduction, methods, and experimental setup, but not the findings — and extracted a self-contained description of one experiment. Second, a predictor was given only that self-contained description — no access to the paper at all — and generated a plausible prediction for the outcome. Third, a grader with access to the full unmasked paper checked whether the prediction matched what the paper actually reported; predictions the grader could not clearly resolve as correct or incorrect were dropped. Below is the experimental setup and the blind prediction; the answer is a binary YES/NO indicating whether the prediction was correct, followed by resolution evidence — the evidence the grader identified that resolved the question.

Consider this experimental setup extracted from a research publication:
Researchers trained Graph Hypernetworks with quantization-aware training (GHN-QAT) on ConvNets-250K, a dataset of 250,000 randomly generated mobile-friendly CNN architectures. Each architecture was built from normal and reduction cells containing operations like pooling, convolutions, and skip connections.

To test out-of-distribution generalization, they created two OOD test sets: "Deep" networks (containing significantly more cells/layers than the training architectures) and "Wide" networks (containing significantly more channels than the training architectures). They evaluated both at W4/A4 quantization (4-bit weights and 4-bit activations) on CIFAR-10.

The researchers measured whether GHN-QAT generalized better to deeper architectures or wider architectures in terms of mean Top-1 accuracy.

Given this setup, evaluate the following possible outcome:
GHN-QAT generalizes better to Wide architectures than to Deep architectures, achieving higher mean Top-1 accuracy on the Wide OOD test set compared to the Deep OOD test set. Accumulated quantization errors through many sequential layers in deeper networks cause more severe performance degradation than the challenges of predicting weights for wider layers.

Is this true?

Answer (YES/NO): YES